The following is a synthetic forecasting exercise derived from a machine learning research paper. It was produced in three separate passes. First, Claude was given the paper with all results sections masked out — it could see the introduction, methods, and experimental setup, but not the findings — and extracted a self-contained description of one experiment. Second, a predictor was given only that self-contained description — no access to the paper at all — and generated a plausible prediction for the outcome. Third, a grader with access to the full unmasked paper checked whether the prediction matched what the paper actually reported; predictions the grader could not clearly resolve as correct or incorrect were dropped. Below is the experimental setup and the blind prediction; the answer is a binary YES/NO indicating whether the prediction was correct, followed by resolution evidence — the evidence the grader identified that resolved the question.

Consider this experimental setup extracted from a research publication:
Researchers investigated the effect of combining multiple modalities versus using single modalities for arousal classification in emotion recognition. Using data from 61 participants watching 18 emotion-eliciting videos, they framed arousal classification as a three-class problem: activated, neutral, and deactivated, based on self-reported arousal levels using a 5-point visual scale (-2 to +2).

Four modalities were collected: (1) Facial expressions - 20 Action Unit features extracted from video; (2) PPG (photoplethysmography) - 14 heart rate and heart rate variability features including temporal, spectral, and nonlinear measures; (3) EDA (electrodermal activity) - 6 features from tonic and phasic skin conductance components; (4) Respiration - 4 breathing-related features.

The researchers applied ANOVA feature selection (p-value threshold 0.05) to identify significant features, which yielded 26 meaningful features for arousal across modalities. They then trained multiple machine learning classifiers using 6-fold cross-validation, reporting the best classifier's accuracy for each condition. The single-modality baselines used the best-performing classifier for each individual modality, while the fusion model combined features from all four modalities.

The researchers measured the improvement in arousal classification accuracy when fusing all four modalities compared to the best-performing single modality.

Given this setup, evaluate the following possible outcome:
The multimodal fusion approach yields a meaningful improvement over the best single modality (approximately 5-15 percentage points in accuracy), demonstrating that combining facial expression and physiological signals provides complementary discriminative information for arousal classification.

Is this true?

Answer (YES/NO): NO